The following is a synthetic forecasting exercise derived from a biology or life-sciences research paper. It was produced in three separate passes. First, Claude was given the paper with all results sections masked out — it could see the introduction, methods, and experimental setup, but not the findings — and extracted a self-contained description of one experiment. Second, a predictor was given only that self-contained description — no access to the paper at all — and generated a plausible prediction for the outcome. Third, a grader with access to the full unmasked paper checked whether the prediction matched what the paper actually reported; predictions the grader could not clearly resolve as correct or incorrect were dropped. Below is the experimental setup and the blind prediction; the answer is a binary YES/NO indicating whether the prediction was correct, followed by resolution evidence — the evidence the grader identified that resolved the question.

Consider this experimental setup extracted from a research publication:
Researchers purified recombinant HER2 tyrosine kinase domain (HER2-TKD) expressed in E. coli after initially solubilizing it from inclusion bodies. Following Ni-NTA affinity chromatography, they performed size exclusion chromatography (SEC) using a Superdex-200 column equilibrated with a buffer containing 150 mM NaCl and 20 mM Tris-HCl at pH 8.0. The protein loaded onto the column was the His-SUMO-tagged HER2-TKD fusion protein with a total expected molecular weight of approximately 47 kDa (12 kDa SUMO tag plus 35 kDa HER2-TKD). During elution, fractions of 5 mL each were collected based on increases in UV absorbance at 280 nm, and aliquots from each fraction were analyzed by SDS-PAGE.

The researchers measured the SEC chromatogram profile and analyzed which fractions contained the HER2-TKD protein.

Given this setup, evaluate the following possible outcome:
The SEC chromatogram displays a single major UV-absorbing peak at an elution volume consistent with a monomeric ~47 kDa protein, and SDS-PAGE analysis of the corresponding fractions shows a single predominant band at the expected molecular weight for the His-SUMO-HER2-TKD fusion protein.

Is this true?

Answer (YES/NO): NO